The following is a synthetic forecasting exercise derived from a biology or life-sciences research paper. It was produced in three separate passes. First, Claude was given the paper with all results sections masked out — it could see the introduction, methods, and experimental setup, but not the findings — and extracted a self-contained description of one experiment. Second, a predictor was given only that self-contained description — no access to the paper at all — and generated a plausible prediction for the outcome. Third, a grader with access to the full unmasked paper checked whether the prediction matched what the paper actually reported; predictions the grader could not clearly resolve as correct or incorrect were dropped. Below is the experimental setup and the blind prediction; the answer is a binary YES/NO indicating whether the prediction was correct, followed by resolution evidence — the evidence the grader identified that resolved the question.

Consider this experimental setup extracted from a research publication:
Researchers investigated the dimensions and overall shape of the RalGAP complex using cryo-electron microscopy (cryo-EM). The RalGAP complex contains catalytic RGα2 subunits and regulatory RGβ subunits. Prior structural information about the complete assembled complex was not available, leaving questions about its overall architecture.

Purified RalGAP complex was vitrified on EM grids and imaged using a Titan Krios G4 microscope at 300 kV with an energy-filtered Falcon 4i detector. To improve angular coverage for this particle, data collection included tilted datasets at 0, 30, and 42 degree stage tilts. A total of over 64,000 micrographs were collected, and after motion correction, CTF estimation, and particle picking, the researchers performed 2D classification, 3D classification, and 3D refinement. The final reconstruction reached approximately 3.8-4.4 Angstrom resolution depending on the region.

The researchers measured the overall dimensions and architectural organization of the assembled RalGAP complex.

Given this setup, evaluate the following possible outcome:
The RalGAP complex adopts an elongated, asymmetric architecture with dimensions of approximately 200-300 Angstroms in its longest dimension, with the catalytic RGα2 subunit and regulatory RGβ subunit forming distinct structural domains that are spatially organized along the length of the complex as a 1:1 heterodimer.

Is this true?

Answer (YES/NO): NO